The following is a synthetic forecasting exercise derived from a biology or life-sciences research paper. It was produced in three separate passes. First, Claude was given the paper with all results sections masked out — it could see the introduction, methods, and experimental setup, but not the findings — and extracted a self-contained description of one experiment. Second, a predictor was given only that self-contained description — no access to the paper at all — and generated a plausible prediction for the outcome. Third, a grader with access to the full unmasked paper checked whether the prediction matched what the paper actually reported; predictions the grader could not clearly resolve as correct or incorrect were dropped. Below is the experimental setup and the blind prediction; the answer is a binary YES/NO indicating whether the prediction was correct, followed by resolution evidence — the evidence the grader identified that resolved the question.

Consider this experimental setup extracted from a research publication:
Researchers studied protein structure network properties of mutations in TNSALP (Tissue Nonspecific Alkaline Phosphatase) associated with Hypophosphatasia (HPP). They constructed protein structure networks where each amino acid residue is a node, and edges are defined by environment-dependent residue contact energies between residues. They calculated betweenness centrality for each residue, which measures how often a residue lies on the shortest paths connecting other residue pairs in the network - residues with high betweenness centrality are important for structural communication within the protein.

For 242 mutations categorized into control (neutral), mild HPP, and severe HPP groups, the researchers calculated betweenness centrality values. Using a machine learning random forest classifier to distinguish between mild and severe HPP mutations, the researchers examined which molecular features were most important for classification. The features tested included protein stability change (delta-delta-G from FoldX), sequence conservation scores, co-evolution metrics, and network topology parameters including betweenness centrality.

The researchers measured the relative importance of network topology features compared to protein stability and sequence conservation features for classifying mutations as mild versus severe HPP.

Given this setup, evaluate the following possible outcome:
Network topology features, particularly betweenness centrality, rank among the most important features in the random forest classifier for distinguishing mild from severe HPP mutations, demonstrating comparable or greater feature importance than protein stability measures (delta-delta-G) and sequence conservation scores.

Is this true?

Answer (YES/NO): YES